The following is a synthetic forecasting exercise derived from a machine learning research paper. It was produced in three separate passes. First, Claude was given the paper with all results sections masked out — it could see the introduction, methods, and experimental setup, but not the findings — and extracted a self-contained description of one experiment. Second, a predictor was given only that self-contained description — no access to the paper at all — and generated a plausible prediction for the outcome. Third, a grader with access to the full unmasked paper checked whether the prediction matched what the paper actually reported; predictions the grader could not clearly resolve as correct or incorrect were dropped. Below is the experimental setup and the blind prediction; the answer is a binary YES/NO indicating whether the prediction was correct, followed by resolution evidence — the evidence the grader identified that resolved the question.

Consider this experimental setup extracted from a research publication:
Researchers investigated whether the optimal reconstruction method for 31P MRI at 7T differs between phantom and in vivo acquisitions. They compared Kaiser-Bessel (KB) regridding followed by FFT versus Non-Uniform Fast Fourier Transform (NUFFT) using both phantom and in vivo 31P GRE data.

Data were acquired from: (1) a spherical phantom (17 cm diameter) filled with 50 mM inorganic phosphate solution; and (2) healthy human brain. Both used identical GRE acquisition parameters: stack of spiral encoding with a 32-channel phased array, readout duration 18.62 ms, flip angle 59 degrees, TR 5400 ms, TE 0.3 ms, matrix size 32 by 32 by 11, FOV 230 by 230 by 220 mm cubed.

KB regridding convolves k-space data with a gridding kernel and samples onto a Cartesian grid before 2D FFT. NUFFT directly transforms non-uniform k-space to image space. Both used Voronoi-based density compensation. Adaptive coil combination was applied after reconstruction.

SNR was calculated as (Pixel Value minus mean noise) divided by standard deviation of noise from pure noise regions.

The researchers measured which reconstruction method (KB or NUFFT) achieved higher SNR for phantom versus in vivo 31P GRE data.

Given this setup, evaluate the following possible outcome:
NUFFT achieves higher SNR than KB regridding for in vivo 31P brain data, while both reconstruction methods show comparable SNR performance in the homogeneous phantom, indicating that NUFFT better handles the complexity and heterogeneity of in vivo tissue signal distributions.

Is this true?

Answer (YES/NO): NO